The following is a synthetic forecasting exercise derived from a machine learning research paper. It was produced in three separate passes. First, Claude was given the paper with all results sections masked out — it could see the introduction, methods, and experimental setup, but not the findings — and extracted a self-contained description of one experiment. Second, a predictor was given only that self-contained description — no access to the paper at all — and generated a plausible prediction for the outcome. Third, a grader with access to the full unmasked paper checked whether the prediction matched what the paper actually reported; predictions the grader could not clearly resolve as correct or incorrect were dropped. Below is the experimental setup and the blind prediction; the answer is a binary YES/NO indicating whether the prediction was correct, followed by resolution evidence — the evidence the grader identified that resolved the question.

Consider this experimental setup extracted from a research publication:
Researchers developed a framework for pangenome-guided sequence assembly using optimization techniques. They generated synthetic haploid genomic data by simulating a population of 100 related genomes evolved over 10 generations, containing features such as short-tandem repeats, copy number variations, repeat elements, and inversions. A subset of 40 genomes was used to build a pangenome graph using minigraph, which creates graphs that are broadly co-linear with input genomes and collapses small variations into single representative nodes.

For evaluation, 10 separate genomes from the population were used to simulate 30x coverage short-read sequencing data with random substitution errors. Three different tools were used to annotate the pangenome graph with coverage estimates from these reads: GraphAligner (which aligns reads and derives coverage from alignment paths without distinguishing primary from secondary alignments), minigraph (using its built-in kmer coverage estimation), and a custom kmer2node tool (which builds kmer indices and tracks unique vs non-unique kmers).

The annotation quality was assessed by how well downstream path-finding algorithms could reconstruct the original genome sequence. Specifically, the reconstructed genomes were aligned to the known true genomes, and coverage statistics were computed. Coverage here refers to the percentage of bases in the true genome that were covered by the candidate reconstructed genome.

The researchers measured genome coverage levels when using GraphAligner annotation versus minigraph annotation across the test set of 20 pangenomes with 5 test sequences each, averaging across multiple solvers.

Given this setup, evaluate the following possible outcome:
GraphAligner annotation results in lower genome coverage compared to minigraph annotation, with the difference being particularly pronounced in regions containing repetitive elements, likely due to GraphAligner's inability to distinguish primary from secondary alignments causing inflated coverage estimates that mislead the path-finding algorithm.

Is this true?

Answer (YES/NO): NO